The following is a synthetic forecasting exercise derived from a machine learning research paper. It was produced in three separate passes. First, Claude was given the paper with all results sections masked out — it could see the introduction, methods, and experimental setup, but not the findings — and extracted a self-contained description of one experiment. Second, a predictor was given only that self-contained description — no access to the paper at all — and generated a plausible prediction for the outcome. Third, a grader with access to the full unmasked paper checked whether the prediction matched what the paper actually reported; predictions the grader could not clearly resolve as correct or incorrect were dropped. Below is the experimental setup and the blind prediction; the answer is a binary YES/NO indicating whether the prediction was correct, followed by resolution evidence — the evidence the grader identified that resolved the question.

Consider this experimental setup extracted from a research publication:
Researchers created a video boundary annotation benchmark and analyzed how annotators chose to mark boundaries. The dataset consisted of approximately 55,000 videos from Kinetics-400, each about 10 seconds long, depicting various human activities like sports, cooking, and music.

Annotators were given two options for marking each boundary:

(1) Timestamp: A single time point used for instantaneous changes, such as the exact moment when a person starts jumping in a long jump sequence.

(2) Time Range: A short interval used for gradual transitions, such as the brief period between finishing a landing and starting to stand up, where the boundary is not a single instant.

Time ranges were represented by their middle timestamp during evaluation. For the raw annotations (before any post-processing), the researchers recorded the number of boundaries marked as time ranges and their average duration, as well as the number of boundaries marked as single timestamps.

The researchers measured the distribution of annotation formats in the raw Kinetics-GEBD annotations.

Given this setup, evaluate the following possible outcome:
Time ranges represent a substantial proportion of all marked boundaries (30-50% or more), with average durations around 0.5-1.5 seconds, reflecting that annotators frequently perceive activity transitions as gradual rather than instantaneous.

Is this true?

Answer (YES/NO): NO